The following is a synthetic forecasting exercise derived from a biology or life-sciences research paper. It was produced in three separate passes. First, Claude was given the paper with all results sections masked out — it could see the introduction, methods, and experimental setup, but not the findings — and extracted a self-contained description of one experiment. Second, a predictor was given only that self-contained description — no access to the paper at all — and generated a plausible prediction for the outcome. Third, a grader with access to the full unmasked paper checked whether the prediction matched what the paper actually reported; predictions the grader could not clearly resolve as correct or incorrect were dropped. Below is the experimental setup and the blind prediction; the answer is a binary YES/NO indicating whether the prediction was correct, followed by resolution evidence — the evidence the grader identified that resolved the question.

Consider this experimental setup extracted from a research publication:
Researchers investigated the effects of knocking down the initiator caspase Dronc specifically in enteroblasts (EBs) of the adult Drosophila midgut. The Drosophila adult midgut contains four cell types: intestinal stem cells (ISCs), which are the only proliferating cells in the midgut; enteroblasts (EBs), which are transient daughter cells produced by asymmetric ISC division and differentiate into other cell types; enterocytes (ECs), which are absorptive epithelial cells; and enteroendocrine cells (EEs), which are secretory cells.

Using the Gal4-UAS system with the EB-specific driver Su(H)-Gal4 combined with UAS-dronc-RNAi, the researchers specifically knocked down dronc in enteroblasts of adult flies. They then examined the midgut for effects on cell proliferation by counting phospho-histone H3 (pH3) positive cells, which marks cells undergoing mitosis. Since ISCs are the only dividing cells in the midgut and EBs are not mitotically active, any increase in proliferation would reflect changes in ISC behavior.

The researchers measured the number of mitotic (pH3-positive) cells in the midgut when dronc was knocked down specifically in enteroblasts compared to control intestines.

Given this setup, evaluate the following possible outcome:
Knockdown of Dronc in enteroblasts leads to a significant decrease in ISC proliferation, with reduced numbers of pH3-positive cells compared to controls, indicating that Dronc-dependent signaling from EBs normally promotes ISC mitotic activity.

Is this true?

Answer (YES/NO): NO